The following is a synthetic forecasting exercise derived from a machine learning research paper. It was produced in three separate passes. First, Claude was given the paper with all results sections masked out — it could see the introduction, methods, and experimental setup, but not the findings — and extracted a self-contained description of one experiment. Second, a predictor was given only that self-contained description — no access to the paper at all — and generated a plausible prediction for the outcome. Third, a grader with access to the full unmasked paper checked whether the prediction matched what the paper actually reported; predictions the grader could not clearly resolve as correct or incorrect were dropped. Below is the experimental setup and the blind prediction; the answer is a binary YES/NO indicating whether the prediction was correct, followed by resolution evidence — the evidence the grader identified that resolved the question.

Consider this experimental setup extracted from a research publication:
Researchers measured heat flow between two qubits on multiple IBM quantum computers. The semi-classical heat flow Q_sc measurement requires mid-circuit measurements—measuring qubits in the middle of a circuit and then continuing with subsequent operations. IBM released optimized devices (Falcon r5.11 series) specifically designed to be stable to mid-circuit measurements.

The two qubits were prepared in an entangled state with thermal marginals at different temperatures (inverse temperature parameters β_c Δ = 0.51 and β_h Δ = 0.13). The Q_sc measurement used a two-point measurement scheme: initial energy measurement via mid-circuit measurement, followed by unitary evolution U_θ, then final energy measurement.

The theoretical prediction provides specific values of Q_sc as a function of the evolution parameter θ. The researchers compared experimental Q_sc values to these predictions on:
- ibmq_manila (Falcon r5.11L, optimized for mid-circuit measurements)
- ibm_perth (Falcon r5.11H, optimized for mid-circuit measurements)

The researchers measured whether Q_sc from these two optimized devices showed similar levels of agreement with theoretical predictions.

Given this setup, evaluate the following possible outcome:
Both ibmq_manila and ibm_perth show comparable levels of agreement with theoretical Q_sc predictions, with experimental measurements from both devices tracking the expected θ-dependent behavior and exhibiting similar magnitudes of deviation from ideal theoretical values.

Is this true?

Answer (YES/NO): NO